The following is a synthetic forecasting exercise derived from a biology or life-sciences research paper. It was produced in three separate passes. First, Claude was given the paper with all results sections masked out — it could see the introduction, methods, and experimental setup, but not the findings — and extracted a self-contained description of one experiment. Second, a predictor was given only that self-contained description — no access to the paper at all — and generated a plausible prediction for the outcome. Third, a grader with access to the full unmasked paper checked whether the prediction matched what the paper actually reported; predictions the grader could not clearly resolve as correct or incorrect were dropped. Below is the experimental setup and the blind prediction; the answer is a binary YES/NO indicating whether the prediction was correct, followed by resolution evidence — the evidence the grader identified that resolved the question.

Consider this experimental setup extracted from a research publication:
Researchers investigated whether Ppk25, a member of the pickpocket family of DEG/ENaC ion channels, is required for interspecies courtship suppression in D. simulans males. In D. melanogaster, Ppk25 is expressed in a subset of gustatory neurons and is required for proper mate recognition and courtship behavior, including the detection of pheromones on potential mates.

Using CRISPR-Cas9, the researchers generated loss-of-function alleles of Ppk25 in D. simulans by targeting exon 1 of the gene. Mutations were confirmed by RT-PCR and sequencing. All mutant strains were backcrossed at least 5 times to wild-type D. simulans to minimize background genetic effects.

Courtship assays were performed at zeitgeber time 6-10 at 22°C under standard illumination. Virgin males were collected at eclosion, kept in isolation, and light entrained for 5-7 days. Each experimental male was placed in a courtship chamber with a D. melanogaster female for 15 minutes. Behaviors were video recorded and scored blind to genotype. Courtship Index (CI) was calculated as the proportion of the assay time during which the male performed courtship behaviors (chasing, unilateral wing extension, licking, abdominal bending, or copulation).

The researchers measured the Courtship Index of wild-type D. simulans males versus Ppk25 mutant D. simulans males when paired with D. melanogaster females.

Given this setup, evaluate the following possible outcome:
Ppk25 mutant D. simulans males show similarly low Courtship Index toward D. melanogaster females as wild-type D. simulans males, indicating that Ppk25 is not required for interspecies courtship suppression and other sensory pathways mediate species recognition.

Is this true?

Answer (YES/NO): YES